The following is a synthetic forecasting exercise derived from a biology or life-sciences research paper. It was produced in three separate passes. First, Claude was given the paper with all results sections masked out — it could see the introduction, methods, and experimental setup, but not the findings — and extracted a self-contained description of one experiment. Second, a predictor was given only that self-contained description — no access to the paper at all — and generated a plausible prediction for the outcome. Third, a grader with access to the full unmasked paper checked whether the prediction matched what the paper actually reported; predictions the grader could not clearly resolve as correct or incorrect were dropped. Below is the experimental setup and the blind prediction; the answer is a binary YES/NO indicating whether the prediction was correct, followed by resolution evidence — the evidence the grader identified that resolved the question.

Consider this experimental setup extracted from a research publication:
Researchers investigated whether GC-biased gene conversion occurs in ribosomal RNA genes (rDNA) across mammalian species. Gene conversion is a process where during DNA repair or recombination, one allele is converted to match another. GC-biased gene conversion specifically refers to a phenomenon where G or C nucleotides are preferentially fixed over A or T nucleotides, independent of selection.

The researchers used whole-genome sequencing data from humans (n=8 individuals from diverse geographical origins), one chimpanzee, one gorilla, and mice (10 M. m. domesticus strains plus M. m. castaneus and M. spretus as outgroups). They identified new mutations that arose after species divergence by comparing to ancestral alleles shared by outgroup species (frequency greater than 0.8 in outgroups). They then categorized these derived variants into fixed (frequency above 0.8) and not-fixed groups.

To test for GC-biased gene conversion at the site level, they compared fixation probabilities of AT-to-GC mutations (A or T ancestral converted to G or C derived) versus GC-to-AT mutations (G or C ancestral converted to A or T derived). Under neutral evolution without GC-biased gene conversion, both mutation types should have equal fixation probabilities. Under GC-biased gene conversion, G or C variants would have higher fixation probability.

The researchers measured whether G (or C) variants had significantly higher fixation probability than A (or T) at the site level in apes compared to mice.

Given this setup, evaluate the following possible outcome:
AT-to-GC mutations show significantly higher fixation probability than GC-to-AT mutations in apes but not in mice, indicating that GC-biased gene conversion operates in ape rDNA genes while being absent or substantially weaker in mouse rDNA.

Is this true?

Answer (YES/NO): YES